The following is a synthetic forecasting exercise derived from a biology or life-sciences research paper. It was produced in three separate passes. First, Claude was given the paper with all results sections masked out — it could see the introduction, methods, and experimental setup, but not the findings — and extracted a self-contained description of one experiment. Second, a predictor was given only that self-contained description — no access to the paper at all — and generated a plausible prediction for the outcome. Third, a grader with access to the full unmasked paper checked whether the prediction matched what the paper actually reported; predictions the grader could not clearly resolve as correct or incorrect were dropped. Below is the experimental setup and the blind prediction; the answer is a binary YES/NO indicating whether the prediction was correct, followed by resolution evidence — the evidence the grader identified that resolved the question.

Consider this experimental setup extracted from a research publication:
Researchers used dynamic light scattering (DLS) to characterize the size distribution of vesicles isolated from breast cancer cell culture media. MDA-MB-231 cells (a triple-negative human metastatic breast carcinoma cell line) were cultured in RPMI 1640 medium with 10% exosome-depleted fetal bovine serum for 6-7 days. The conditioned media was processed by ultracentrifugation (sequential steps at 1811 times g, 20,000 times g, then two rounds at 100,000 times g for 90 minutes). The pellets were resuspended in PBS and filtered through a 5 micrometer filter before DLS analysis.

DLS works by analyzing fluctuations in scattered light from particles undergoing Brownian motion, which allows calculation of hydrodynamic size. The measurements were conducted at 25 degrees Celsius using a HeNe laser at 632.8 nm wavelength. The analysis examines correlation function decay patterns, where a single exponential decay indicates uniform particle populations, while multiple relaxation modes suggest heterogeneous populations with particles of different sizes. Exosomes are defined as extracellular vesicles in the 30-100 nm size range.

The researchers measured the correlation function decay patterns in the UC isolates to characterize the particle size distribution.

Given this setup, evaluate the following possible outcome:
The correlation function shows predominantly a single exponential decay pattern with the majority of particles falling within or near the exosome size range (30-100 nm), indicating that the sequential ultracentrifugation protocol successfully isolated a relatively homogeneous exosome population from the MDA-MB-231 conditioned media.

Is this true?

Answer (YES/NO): NO